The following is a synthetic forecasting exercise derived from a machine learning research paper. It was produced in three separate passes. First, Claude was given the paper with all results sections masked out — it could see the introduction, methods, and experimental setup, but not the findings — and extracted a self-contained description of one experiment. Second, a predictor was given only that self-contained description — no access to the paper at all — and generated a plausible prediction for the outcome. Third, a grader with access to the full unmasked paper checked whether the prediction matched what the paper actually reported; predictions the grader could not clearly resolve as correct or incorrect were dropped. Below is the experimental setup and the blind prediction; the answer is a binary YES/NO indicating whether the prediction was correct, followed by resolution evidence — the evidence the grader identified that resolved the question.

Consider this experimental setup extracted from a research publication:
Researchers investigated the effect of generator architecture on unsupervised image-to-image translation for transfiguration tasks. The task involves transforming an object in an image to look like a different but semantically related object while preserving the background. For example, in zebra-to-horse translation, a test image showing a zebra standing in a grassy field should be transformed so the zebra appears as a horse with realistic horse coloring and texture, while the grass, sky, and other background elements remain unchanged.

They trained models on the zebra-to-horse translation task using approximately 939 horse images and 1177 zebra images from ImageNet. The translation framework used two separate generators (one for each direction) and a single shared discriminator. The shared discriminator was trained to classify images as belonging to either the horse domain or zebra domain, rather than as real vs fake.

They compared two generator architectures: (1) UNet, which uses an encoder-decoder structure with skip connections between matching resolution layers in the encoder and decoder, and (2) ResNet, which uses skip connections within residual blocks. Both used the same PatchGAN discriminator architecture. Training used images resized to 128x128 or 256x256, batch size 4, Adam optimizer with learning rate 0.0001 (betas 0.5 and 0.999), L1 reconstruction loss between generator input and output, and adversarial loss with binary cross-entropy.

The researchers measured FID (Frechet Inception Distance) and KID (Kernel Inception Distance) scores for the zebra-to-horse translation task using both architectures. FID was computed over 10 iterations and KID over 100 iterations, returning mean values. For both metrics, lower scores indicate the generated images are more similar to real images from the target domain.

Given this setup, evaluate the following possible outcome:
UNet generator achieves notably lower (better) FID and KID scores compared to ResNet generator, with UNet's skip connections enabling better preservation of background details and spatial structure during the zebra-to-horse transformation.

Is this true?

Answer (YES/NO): NO